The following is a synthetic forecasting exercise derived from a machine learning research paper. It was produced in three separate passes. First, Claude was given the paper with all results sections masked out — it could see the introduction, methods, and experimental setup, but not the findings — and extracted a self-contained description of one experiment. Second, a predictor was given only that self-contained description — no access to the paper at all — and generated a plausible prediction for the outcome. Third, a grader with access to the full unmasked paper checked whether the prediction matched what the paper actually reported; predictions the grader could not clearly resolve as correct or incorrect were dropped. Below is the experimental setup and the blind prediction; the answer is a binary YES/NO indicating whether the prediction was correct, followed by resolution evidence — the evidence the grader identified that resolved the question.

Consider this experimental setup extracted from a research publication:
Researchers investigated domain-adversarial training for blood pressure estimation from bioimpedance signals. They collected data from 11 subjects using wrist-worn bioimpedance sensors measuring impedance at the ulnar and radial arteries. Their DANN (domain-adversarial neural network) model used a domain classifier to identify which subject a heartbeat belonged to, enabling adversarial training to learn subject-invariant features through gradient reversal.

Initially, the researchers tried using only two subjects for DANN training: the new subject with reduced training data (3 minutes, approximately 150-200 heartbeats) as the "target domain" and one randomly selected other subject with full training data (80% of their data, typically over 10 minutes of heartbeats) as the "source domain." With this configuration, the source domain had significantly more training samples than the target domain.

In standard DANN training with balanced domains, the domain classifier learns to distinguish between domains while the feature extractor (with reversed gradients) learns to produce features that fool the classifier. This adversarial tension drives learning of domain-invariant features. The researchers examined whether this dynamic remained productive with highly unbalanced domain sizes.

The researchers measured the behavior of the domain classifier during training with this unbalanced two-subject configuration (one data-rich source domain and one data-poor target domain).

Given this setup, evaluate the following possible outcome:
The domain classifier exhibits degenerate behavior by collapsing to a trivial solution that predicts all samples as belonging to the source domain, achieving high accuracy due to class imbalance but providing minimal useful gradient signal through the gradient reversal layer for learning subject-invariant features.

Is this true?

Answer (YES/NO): YES